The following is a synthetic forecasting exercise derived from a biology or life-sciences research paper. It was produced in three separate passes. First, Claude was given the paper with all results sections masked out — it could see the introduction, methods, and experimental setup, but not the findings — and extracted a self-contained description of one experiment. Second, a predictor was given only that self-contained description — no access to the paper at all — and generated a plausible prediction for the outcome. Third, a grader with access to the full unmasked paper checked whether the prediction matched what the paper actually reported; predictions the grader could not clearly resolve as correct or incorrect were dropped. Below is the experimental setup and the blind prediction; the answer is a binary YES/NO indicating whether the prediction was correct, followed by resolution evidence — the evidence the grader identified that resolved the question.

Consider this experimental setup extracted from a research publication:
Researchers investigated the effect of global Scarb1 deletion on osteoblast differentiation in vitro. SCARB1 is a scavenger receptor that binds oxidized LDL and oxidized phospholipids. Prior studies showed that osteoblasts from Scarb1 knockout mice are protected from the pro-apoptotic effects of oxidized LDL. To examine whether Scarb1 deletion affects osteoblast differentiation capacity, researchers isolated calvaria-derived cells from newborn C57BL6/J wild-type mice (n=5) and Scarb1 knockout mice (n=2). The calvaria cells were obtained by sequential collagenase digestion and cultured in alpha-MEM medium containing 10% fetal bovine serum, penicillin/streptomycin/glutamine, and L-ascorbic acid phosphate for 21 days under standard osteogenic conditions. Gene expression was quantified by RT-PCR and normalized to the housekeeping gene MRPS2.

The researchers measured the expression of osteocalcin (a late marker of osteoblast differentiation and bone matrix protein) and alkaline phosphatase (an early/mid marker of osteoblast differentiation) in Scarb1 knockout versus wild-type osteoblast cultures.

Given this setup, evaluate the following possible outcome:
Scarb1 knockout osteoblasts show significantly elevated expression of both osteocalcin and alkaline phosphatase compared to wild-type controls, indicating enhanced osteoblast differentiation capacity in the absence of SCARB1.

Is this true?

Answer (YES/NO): YES